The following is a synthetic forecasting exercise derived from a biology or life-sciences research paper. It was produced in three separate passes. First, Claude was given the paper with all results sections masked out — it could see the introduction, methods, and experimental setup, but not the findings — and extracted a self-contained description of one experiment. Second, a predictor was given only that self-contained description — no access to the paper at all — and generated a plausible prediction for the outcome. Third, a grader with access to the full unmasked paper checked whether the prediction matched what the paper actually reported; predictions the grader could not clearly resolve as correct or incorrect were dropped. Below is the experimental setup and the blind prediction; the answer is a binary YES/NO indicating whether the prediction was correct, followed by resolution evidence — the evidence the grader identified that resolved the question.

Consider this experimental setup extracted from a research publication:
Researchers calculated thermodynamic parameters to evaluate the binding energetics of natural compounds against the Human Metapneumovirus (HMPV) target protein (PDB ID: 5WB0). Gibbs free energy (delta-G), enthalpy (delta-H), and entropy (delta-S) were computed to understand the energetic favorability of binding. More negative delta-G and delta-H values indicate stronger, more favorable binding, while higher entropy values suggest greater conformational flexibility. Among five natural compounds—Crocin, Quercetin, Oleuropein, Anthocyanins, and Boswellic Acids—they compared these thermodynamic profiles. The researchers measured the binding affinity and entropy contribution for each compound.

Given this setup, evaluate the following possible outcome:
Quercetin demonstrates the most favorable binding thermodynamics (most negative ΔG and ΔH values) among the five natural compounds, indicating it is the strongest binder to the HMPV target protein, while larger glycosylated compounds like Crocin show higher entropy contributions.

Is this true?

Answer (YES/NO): NO